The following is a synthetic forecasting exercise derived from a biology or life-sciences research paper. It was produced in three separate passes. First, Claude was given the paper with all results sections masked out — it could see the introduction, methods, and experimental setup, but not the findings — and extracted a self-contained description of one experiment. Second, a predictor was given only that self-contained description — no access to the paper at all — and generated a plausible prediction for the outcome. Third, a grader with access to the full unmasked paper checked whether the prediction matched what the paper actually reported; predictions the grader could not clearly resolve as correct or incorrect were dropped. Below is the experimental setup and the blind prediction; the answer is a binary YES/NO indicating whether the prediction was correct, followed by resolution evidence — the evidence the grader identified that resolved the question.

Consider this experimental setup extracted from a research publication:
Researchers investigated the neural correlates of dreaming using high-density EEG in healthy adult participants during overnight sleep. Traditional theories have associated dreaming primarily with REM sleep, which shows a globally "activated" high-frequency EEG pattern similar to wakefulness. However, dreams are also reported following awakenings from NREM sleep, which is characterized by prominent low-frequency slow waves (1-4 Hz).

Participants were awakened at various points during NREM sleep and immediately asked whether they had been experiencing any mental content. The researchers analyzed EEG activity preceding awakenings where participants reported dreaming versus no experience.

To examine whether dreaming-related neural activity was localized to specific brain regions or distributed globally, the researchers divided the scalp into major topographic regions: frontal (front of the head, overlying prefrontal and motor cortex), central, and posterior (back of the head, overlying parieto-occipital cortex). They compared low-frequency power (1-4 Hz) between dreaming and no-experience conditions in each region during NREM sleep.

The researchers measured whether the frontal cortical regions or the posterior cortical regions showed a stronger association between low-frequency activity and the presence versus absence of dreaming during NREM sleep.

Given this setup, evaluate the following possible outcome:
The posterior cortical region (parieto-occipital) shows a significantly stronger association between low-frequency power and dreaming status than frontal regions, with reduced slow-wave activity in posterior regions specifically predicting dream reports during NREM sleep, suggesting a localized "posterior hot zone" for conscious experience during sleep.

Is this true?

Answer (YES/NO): YES